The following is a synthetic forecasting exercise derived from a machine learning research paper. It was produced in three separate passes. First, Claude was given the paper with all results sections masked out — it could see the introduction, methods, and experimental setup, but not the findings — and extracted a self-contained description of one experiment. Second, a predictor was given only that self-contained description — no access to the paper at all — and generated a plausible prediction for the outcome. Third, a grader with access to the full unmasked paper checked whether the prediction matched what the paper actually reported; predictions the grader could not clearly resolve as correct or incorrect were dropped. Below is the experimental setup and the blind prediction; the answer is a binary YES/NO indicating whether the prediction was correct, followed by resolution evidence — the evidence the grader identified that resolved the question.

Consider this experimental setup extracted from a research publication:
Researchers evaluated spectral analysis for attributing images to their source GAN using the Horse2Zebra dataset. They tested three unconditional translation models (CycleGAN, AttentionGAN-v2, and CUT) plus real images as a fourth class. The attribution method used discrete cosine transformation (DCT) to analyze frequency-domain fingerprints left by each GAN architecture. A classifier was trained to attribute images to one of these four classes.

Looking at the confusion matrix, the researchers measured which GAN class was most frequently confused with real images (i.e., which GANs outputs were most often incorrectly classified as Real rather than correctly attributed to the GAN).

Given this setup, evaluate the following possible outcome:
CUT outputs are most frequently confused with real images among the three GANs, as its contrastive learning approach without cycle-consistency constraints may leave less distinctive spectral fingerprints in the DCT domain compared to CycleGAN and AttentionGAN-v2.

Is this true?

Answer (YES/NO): NO